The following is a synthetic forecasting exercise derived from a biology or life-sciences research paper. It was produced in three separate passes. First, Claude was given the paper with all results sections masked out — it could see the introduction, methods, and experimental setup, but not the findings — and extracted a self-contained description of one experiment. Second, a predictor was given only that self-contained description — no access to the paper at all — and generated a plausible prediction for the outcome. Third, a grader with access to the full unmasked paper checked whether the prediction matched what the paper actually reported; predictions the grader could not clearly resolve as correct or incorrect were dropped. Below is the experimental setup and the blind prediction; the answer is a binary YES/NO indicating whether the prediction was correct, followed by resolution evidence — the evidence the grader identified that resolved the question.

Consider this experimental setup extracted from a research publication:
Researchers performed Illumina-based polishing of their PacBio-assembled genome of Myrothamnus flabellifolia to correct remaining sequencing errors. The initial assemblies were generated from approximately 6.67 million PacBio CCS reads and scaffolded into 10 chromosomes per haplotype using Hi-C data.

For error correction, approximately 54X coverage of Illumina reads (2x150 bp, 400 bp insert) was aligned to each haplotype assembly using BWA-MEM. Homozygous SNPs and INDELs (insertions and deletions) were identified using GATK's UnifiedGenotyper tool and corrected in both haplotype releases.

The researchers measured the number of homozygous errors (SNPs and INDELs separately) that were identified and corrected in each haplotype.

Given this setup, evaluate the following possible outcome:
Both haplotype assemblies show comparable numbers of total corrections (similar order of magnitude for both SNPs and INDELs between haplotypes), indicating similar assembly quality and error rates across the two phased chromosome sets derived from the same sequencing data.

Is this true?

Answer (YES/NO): YES